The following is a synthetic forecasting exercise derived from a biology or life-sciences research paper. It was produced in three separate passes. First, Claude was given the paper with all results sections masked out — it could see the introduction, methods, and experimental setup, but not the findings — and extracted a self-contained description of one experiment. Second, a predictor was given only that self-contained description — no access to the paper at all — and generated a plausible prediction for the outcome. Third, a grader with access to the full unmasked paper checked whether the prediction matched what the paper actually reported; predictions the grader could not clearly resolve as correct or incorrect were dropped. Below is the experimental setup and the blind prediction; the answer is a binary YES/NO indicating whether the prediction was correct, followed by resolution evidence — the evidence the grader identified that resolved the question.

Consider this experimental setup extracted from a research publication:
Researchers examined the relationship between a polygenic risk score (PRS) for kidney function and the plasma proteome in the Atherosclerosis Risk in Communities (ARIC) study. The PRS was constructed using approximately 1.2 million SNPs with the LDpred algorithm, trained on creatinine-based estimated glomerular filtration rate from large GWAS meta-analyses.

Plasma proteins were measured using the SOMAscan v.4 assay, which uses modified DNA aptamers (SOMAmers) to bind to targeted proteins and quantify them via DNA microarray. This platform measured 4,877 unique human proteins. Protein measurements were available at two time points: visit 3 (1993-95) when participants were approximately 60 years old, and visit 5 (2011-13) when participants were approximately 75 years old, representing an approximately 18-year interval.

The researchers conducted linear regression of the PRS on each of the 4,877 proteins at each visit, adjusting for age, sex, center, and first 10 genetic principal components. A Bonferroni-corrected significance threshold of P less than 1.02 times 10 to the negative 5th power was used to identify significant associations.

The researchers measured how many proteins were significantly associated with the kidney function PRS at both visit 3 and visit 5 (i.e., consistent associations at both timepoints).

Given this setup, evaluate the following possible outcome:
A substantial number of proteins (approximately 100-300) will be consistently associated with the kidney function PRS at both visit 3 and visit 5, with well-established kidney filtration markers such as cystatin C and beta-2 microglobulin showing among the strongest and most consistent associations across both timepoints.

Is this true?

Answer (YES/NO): NO